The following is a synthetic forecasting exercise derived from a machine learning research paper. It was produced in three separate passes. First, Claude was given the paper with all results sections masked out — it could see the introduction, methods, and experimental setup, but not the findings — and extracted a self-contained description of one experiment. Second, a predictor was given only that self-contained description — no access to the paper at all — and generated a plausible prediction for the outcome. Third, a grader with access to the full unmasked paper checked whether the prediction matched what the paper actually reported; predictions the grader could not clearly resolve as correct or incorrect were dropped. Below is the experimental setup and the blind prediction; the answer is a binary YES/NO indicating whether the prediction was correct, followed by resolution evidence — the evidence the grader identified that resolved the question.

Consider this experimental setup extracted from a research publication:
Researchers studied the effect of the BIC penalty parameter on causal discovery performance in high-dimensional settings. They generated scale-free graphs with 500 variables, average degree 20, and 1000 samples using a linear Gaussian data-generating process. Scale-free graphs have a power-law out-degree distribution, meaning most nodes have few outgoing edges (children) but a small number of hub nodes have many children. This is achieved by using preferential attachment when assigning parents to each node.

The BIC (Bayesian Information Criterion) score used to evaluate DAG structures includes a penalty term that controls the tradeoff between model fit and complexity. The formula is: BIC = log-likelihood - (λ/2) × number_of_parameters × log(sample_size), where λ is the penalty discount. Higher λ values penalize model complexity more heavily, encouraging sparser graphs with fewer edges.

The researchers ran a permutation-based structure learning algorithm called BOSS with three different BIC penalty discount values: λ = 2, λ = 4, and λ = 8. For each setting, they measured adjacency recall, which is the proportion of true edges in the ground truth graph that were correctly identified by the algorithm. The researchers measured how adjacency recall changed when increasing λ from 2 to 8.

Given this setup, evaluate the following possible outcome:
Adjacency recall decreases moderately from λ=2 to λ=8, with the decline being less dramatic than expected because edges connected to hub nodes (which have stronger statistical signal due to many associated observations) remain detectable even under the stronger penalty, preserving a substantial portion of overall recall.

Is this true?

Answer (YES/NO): NO